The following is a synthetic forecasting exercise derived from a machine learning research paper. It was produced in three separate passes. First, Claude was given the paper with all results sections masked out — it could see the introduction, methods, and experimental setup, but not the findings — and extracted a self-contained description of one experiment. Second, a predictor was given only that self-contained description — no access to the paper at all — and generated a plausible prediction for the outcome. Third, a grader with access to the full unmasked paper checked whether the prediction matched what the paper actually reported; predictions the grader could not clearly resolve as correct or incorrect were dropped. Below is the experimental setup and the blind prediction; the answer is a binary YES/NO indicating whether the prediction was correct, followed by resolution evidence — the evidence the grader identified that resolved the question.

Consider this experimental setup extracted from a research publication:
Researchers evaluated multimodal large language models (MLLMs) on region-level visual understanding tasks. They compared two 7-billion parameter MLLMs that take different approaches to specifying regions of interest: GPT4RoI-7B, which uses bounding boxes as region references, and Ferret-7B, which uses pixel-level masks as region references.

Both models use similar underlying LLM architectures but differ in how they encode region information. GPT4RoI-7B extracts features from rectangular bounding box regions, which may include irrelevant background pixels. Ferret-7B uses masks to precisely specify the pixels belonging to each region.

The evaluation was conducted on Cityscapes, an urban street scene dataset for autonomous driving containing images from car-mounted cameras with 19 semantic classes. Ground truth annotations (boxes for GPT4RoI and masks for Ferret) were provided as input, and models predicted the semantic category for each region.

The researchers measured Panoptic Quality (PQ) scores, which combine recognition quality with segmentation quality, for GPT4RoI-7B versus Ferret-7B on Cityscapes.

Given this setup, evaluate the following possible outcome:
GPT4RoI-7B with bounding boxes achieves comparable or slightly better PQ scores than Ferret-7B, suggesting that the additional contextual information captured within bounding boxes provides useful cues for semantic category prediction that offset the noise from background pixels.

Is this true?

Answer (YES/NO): NO